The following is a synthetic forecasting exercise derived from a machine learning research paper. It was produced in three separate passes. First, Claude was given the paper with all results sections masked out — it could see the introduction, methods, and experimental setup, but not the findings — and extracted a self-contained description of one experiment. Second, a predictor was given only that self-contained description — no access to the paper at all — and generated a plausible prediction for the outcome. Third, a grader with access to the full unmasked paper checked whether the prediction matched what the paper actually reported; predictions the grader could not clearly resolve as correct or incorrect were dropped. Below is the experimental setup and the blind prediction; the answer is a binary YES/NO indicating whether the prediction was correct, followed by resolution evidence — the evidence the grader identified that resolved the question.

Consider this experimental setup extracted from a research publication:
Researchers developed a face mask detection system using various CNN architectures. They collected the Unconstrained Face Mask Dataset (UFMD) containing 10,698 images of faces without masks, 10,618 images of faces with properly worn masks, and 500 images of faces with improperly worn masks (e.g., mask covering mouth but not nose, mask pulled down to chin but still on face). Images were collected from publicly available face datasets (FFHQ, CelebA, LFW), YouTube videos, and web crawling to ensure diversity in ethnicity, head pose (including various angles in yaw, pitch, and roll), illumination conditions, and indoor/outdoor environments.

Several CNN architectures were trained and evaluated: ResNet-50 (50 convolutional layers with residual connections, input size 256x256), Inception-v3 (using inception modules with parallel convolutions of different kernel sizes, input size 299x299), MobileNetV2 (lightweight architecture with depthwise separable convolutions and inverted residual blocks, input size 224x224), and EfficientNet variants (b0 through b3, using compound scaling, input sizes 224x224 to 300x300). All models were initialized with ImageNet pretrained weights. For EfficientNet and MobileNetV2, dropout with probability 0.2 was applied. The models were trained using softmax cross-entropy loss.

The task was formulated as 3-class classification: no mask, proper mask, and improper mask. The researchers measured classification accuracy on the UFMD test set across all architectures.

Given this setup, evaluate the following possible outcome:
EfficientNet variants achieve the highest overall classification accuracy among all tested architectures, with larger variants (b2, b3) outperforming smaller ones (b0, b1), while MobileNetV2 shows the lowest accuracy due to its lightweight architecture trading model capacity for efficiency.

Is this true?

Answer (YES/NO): NO